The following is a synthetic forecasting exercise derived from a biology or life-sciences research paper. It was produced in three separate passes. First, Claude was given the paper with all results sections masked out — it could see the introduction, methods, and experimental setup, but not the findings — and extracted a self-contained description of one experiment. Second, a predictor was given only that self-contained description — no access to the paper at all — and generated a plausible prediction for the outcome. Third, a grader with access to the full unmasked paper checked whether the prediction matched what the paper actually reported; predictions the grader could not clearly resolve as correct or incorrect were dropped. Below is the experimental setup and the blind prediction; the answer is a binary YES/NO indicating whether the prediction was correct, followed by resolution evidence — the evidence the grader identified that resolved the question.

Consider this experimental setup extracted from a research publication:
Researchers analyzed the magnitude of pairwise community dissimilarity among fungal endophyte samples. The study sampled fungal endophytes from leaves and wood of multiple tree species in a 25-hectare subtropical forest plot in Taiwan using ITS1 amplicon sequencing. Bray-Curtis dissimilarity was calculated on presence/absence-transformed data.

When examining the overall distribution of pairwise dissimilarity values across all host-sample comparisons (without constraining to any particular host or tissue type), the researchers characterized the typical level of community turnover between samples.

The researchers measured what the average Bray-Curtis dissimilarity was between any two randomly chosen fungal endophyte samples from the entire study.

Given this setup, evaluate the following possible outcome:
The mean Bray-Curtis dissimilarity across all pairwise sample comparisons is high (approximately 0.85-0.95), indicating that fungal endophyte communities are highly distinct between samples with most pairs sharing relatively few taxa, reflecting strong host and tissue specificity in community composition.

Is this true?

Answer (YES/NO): YES